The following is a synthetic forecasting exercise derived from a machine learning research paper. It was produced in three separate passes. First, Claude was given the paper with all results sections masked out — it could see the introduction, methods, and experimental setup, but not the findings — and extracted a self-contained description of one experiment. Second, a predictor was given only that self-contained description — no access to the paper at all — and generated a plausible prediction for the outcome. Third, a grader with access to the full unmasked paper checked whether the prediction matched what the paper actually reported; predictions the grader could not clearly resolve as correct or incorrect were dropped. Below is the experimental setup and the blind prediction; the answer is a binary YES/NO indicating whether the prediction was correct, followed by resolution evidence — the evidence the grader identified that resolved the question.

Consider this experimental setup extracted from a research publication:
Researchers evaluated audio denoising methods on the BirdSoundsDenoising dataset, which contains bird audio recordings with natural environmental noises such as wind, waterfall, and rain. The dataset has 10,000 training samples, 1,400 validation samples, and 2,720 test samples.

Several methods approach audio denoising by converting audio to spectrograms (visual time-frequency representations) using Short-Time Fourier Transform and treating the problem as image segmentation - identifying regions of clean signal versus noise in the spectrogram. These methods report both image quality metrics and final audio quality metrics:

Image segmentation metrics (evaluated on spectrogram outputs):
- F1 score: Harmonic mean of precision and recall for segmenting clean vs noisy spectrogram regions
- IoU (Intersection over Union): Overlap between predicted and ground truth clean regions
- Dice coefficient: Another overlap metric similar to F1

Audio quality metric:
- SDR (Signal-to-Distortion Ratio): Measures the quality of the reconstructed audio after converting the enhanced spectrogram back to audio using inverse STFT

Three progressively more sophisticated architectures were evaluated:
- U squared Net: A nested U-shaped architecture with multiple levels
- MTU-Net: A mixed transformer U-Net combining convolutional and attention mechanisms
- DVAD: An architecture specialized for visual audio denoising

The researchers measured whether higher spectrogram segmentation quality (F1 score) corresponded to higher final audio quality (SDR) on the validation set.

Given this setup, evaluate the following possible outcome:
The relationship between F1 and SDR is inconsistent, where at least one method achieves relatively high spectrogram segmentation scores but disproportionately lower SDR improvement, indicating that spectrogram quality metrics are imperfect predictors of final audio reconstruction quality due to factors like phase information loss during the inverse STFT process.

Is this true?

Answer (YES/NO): NO